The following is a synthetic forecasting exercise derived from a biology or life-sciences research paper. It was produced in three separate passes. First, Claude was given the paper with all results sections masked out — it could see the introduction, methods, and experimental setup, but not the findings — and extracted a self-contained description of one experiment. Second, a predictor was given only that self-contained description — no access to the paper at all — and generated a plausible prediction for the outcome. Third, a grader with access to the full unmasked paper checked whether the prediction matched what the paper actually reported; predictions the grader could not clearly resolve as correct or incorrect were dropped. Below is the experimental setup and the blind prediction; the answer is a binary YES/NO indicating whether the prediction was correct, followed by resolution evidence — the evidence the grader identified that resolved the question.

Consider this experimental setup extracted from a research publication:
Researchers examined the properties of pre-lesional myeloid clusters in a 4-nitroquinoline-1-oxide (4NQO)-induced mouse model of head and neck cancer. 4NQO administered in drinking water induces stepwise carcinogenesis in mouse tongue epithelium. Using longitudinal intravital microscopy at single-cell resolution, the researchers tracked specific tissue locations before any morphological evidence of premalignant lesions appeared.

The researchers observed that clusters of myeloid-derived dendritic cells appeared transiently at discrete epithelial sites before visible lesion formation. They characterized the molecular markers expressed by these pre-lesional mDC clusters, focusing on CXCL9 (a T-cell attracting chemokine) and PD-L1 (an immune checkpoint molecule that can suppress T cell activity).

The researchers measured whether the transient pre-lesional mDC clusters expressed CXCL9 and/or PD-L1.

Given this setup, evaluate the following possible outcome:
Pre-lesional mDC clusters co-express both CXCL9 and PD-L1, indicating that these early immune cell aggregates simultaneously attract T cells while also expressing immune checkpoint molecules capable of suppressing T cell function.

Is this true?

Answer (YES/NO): YES